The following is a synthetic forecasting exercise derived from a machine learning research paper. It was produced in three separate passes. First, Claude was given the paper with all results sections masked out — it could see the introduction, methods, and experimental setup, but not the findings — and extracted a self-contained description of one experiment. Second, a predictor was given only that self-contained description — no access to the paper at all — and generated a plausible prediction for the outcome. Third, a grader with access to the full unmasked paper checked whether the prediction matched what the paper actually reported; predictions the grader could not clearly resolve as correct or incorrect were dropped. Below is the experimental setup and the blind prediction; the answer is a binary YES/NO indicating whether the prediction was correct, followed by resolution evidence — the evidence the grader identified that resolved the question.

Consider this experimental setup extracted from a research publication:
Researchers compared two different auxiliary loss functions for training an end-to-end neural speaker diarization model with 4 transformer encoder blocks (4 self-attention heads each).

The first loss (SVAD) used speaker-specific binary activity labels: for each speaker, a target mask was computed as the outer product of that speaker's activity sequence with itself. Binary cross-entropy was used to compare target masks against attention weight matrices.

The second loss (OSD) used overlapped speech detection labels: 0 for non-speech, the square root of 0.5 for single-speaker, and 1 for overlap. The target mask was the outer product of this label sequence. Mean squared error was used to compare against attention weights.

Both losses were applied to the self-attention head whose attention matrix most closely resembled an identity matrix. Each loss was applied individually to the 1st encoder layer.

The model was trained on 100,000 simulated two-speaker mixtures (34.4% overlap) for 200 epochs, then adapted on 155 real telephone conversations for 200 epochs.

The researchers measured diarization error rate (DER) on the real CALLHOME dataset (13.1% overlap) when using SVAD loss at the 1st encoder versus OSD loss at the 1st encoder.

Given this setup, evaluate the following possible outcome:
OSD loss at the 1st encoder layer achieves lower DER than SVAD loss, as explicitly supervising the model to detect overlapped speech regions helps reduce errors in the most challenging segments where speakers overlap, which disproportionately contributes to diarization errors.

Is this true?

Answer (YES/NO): YES